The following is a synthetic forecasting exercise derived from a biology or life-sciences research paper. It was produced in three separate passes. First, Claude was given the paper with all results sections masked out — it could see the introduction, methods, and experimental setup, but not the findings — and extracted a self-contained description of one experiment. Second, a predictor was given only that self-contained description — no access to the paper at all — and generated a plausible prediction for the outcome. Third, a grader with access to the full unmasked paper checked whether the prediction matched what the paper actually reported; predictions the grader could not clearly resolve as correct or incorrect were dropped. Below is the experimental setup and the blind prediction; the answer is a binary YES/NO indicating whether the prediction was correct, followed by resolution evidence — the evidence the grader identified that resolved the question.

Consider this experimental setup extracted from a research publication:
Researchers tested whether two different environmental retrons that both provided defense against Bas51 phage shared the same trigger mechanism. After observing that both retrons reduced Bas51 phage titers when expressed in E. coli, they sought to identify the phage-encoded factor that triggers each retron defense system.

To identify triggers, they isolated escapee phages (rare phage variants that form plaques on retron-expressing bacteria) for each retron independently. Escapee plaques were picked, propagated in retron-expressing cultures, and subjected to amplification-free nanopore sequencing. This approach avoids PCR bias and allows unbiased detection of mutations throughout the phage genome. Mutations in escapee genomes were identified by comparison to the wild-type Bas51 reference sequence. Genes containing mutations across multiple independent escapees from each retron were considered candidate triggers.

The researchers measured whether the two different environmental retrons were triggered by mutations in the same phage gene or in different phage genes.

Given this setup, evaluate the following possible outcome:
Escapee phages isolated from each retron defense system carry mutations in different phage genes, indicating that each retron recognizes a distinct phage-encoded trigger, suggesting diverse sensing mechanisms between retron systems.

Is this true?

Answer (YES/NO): NO